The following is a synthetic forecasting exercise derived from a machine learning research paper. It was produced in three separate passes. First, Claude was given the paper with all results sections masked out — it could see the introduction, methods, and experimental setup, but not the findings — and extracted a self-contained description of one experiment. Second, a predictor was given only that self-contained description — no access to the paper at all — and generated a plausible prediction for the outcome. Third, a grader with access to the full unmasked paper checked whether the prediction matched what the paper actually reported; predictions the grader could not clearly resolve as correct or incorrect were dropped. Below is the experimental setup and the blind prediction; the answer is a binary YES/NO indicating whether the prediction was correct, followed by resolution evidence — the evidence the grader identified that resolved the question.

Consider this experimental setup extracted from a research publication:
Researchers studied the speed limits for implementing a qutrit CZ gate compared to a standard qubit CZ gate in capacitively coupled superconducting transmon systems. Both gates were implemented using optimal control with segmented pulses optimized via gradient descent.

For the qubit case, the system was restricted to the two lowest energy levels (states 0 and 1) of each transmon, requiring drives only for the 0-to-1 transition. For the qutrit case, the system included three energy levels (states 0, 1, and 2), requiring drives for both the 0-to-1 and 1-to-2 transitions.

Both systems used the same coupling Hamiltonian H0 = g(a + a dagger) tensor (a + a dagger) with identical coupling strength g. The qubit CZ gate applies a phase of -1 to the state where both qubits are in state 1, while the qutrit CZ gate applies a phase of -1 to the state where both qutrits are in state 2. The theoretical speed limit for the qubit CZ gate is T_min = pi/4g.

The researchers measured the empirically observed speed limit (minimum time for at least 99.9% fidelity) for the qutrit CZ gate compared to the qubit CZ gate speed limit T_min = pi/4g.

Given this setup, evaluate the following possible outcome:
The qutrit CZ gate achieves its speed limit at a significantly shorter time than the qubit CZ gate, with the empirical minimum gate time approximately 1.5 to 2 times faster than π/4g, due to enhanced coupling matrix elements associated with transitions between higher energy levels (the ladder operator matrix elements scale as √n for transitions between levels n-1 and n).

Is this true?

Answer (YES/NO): NO